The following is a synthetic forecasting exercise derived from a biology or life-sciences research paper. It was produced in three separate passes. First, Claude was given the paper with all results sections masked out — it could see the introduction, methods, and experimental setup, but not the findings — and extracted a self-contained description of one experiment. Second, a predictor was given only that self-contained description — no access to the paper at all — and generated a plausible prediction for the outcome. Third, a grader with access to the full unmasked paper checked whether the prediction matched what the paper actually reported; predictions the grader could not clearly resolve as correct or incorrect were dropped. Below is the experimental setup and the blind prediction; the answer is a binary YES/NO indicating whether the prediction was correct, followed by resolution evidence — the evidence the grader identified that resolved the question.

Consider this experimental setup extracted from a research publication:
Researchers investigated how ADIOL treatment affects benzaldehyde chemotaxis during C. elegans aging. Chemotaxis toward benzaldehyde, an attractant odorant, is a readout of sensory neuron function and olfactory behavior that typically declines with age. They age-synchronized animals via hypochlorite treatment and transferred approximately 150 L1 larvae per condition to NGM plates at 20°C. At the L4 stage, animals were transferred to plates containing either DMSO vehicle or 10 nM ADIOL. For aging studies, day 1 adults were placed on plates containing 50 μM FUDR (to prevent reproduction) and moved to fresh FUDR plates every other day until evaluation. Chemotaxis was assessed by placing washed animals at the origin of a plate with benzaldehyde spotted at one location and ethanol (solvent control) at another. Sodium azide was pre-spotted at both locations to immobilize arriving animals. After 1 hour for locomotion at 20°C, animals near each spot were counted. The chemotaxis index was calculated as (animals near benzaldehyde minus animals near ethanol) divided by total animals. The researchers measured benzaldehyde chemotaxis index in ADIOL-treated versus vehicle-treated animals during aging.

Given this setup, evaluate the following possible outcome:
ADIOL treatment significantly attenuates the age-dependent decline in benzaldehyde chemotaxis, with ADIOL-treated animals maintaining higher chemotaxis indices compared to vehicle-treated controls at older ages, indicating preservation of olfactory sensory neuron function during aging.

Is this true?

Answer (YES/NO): NO